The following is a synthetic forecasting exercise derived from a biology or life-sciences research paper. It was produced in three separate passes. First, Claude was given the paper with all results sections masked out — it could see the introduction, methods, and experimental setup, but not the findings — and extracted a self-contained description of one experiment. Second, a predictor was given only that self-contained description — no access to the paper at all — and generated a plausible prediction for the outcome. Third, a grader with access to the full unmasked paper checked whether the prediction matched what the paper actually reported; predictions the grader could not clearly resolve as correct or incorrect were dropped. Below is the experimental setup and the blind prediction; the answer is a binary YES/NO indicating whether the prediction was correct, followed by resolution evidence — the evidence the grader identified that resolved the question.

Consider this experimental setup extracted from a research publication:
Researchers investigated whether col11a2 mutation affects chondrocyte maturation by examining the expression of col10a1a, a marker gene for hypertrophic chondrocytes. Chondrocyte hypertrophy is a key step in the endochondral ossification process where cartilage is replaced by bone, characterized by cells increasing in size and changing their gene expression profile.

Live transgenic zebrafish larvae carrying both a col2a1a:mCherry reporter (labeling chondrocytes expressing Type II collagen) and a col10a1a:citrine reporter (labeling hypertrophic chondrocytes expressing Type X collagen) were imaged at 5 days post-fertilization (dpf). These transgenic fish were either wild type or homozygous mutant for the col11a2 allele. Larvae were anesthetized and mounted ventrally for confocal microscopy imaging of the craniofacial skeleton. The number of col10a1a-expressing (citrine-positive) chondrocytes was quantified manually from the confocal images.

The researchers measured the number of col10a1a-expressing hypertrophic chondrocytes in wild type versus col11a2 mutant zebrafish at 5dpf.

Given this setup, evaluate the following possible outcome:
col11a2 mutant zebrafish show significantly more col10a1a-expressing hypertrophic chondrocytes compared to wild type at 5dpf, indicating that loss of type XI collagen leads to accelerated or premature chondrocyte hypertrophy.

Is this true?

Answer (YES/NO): NO